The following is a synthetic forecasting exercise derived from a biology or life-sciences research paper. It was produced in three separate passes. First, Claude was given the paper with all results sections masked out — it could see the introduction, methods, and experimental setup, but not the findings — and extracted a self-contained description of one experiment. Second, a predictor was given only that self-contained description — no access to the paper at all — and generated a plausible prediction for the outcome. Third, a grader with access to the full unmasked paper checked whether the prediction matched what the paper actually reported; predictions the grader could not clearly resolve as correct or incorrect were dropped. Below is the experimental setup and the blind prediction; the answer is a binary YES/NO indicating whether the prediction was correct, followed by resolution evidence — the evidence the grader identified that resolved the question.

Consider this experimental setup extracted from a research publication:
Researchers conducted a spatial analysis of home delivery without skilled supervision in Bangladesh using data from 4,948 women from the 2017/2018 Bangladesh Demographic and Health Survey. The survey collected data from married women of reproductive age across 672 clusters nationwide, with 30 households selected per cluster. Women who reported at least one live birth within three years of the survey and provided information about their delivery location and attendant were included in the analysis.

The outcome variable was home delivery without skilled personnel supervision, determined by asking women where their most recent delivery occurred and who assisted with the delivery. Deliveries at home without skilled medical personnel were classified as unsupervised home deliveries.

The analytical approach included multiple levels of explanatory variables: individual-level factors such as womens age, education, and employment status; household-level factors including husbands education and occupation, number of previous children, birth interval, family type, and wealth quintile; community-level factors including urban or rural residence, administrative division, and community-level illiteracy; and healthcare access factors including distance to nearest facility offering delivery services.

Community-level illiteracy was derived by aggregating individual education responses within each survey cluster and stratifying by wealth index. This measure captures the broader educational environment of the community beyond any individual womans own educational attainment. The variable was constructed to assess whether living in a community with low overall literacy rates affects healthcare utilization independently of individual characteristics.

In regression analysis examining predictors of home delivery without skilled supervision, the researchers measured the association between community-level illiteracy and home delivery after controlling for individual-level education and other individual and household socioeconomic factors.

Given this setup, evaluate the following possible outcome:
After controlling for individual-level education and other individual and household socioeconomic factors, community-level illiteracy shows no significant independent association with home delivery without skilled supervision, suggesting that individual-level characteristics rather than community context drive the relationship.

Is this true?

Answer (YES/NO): NO